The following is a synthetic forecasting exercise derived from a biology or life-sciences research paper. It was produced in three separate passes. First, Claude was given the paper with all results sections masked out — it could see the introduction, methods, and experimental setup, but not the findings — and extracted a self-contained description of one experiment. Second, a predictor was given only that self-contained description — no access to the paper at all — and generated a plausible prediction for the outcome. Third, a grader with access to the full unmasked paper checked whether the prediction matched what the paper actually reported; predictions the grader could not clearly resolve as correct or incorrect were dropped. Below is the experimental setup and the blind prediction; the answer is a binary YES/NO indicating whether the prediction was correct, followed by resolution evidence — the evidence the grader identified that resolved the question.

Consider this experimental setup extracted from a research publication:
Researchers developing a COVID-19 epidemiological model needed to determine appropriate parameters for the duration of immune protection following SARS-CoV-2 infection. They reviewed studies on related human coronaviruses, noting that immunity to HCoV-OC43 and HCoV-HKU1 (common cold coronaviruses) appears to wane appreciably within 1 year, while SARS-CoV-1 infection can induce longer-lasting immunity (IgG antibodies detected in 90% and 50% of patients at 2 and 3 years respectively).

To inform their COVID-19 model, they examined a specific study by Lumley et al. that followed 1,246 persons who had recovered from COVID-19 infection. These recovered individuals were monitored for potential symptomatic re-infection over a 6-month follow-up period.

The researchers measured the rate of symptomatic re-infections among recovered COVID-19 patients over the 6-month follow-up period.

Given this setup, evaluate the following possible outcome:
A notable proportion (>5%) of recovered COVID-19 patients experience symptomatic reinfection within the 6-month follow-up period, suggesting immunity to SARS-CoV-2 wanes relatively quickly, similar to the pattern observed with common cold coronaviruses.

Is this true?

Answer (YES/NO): NO